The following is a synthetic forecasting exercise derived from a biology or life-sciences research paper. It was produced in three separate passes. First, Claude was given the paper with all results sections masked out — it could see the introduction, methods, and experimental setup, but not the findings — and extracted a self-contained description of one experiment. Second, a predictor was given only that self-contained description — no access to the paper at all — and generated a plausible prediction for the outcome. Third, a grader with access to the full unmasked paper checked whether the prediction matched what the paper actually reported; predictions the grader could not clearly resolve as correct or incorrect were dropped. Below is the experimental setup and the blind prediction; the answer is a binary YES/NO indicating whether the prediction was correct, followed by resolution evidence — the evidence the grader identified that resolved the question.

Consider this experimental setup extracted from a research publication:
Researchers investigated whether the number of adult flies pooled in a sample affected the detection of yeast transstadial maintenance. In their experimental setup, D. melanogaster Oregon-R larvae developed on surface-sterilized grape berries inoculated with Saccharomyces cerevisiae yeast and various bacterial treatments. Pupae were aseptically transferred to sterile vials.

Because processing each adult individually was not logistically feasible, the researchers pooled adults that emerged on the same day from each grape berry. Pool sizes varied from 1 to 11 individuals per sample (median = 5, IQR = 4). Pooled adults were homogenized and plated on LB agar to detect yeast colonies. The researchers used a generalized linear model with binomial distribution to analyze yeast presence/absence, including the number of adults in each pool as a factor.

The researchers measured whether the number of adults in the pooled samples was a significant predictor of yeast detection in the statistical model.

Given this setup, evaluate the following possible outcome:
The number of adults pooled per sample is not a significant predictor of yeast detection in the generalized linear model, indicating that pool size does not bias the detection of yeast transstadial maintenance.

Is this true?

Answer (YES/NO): NO